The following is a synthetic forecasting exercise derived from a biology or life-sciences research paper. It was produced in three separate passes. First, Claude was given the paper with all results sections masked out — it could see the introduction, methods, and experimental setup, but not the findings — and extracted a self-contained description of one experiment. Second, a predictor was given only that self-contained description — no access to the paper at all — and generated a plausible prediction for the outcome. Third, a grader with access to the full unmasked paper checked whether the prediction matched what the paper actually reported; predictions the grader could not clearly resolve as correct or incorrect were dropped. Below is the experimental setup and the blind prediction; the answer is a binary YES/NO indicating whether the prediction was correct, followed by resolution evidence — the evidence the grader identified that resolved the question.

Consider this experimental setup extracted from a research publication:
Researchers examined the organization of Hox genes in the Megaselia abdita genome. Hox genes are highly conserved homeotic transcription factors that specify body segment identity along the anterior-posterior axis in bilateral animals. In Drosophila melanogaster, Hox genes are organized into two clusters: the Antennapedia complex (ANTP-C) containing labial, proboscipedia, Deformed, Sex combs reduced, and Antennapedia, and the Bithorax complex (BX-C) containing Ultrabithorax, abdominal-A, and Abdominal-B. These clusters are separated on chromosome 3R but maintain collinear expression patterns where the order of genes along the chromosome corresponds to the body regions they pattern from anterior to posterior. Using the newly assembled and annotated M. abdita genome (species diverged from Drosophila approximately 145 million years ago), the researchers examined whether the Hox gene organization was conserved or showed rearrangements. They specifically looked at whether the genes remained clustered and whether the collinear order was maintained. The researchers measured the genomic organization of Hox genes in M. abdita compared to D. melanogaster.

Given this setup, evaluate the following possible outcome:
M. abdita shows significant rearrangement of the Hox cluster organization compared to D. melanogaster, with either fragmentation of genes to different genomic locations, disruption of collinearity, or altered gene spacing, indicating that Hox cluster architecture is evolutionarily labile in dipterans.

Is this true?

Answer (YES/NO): NO